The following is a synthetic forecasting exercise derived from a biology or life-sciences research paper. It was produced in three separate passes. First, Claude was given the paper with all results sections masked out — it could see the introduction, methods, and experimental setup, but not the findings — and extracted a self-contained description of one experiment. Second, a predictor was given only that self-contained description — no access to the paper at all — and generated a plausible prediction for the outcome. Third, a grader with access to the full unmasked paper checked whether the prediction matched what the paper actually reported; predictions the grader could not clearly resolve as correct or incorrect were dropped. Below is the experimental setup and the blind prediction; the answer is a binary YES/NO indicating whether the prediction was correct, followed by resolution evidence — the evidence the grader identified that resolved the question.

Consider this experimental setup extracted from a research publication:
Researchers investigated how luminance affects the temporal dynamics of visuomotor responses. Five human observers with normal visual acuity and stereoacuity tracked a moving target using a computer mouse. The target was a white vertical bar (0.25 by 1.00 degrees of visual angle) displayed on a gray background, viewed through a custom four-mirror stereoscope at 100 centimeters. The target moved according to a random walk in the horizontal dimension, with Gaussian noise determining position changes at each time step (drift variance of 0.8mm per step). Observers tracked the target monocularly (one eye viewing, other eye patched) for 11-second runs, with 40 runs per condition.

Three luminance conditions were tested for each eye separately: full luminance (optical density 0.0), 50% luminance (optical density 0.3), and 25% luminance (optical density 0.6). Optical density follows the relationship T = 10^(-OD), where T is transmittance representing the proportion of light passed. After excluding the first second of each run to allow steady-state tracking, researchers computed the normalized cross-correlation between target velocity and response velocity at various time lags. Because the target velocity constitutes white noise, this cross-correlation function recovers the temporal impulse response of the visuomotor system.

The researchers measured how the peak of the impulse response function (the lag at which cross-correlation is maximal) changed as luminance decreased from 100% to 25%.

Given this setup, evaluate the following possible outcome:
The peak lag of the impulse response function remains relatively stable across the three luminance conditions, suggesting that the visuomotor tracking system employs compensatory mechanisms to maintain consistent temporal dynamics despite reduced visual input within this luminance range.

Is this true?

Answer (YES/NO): NO